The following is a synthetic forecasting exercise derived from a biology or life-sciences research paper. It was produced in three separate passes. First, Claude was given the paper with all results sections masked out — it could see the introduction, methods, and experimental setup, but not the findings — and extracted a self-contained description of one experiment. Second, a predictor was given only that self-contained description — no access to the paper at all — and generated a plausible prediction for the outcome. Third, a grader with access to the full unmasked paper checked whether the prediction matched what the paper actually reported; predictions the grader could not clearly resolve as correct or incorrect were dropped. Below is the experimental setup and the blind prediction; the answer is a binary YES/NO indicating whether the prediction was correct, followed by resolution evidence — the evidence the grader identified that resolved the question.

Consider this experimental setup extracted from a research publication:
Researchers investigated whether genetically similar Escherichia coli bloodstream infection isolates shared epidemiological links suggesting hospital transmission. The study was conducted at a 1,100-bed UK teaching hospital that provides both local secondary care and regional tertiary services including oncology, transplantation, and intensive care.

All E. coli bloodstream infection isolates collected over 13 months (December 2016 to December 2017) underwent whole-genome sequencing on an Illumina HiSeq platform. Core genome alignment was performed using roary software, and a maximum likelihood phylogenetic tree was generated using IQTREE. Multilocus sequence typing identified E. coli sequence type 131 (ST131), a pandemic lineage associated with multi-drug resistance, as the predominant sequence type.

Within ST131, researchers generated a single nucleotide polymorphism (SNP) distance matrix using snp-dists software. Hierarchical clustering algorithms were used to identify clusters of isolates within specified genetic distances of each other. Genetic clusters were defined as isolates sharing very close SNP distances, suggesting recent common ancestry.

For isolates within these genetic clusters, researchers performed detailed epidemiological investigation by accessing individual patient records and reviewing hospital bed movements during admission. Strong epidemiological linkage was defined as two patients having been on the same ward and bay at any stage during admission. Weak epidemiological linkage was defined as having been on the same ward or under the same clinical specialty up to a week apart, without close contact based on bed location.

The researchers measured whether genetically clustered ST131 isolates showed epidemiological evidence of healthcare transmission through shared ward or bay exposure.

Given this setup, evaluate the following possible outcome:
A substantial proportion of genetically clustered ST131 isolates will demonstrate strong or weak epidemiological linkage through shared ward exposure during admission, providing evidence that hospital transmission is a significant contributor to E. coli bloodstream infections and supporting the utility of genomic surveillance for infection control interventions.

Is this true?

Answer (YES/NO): NO